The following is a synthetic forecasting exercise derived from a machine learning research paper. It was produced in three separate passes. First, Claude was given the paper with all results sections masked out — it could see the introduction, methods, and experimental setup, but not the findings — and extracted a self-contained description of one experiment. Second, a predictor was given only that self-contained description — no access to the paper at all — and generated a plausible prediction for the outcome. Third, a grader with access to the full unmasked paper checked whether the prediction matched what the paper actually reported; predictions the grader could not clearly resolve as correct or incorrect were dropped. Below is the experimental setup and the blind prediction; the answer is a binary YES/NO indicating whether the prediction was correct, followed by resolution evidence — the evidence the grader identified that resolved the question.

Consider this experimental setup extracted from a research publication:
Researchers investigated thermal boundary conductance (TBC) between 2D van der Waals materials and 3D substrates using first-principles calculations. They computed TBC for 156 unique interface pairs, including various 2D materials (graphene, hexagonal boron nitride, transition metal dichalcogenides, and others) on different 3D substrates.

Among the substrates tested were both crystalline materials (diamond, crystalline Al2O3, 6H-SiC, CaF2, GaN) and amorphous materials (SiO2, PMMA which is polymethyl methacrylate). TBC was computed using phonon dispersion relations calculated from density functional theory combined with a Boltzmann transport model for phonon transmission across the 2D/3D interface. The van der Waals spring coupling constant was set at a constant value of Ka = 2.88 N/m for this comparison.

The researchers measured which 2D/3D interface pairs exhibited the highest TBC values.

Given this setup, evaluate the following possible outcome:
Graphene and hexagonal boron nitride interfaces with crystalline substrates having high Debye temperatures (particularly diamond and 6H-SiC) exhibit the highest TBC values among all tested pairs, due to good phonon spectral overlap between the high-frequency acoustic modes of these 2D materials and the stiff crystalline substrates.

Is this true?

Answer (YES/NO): NO